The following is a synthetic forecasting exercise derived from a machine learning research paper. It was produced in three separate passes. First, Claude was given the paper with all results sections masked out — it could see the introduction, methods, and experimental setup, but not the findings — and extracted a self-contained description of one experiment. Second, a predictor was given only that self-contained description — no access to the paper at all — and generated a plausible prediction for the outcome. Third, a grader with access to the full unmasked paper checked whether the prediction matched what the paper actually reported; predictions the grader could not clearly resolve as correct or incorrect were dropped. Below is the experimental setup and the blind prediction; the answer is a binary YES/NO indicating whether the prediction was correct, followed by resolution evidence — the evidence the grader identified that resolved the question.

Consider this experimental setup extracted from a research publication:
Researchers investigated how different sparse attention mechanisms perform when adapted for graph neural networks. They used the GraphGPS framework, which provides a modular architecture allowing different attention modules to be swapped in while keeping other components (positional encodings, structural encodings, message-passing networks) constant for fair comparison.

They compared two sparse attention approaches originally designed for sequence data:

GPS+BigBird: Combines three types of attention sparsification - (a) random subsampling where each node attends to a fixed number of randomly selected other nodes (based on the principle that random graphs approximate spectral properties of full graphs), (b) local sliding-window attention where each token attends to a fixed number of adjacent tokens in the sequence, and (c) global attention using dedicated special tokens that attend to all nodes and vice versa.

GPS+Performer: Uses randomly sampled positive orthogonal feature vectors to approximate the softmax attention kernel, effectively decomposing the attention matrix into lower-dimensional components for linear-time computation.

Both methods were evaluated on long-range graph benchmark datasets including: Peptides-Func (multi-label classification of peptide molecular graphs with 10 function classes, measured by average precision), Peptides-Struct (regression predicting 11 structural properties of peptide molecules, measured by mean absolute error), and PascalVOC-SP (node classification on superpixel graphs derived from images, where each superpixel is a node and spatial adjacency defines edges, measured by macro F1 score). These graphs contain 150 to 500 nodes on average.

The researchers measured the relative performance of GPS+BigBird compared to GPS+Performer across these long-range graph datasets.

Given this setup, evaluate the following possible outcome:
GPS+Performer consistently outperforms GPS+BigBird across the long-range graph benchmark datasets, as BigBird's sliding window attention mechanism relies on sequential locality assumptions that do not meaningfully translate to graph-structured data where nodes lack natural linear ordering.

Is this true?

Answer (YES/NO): YES